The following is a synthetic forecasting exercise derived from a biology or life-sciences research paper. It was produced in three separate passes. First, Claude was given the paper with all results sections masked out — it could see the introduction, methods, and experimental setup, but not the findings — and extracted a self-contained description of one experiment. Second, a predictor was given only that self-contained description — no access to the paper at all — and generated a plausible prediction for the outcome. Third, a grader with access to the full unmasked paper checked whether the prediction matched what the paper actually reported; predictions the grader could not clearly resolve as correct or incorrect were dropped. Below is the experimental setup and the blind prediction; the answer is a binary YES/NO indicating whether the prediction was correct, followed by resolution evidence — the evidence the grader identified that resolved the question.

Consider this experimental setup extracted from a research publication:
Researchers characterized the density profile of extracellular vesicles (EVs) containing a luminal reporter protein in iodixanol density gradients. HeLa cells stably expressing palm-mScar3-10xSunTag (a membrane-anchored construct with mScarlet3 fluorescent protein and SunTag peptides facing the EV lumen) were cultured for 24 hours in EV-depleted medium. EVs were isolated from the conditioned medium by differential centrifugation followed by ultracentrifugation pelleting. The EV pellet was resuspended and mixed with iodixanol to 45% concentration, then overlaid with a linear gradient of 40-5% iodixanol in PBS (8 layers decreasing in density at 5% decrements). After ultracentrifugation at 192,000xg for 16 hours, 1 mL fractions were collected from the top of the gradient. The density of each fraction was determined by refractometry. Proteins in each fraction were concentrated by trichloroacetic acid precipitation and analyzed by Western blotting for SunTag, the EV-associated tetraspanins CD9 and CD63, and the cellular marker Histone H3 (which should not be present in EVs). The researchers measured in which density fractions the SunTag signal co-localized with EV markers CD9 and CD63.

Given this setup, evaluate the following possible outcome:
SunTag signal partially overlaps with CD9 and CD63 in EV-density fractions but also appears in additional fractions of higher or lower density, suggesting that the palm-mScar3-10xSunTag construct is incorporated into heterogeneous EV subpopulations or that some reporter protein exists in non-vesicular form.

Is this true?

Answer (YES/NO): NO